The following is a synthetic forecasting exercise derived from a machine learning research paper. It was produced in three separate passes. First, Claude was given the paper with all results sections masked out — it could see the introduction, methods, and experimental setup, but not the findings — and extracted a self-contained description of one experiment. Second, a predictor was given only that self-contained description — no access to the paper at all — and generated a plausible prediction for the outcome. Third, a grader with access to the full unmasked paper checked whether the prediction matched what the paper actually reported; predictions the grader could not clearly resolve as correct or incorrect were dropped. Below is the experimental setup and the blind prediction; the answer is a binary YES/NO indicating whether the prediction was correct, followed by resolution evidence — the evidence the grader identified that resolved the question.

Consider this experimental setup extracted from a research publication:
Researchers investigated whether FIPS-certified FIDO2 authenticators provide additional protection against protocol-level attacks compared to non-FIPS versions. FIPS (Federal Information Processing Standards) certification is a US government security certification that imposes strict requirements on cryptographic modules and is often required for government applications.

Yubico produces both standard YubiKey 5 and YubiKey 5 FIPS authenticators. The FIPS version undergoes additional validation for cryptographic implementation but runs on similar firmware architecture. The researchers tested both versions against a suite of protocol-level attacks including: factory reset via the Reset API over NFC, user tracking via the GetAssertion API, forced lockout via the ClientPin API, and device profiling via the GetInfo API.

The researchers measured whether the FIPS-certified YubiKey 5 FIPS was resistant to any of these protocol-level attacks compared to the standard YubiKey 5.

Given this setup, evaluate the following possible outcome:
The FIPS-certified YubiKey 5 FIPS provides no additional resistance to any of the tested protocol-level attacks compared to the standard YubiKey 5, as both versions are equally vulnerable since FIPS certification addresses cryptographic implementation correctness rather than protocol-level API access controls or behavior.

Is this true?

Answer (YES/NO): YES